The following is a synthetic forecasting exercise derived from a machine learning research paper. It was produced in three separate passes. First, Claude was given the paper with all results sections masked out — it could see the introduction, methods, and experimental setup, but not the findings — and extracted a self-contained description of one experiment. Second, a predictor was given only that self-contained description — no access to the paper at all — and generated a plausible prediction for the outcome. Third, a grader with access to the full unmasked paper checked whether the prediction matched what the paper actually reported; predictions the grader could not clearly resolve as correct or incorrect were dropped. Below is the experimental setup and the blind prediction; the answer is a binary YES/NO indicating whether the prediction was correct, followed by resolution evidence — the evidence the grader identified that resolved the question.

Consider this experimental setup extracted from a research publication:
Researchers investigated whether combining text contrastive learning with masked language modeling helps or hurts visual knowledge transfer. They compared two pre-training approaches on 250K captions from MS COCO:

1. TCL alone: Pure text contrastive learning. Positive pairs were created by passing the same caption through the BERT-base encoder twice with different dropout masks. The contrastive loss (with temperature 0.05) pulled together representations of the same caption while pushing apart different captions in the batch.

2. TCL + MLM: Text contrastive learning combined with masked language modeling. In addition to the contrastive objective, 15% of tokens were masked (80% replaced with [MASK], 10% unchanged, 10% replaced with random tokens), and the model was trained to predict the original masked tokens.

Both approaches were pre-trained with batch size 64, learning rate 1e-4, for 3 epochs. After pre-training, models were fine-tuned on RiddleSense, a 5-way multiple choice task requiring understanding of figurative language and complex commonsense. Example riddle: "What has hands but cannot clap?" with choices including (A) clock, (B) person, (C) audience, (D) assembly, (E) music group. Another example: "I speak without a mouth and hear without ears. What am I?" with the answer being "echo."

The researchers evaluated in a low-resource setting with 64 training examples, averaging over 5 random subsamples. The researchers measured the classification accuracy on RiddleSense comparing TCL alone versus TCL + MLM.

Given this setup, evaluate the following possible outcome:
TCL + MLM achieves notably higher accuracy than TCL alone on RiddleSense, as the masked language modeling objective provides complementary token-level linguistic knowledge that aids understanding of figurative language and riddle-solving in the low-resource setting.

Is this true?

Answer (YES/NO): NO